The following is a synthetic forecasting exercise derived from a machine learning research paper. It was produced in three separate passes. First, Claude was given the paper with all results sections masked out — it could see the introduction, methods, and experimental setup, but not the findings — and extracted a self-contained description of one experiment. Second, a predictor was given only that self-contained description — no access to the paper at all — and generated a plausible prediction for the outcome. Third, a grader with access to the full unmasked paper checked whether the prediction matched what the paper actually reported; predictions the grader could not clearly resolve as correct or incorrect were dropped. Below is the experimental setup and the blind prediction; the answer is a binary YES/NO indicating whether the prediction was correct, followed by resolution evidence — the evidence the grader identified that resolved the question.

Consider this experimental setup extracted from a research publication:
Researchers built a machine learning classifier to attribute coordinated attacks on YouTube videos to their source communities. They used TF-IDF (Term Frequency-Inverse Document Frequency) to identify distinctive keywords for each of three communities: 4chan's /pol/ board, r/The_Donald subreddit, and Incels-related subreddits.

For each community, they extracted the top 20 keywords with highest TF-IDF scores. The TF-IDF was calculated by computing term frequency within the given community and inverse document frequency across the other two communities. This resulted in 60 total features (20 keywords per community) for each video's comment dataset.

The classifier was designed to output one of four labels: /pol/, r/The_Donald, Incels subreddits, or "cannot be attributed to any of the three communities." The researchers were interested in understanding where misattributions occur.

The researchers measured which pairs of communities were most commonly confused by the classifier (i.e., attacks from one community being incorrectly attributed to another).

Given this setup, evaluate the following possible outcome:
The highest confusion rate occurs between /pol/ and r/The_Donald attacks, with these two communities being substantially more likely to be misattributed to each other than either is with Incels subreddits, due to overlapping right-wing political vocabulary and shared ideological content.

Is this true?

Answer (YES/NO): YES